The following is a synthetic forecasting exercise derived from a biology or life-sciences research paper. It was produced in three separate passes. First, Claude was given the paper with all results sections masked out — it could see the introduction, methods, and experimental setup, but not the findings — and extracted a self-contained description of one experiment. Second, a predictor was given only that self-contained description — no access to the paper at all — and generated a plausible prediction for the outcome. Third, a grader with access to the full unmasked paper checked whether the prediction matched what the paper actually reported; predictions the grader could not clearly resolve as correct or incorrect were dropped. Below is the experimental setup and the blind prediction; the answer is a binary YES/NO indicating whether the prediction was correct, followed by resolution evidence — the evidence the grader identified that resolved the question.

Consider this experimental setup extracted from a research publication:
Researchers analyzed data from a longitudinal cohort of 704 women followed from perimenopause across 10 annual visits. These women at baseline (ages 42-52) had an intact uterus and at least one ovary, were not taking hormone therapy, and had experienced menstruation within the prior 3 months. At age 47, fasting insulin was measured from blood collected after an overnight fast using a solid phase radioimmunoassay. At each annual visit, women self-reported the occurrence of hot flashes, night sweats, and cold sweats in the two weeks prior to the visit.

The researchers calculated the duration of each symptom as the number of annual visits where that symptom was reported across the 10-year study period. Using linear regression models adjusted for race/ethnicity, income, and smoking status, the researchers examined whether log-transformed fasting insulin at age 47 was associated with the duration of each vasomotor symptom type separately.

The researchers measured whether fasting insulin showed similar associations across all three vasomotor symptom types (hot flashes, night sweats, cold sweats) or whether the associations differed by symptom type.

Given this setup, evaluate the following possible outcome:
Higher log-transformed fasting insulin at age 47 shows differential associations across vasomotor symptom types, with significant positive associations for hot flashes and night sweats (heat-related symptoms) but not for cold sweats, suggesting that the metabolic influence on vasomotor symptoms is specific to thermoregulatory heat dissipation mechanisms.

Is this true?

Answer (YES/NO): NO